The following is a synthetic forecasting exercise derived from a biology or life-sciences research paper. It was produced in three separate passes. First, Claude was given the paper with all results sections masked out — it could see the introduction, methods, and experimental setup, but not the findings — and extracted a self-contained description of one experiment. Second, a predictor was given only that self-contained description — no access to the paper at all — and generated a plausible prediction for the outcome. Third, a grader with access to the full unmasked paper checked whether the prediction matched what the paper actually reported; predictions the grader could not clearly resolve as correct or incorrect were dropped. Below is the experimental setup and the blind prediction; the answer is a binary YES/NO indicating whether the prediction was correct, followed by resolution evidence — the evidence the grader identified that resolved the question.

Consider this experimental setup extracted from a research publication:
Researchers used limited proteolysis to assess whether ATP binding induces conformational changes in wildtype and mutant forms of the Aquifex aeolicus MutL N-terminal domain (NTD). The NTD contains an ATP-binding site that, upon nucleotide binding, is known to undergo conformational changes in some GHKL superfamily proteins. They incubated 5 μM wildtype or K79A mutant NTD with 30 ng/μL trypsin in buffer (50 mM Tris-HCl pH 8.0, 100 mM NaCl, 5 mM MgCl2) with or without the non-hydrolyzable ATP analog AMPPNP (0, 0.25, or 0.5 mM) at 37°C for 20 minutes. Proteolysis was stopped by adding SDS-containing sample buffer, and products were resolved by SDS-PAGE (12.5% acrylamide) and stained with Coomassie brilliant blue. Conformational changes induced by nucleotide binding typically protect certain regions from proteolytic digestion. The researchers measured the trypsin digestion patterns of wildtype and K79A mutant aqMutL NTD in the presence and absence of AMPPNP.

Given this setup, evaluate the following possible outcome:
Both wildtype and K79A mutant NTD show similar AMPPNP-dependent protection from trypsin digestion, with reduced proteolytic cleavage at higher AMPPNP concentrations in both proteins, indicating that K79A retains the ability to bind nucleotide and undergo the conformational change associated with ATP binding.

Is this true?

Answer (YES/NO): YES